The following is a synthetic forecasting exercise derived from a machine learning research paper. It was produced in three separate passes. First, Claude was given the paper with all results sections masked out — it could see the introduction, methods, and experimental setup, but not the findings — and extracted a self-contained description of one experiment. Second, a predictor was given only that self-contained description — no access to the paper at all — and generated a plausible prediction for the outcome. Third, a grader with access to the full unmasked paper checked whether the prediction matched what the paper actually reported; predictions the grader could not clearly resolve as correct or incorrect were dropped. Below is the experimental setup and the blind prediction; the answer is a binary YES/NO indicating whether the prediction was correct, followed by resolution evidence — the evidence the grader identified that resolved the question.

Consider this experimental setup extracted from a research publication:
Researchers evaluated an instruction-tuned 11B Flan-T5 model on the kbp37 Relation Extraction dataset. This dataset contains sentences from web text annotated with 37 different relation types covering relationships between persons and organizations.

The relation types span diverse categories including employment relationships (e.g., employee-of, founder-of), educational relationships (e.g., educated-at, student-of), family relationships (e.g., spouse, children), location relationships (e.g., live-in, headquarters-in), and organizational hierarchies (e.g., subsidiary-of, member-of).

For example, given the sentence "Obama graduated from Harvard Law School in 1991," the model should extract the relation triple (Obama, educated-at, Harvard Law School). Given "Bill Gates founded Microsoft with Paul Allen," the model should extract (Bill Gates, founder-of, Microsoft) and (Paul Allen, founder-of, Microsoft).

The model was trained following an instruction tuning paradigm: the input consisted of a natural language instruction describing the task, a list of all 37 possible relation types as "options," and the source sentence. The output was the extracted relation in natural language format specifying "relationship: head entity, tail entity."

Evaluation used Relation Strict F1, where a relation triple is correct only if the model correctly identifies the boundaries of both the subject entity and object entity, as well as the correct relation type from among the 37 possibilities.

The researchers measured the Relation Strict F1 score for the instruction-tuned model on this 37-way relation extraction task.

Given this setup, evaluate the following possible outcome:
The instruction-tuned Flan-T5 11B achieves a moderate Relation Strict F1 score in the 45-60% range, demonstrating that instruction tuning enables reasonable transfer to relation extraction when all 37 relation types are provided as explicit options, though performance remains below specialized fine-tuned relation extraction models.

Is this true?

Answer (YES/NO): NO